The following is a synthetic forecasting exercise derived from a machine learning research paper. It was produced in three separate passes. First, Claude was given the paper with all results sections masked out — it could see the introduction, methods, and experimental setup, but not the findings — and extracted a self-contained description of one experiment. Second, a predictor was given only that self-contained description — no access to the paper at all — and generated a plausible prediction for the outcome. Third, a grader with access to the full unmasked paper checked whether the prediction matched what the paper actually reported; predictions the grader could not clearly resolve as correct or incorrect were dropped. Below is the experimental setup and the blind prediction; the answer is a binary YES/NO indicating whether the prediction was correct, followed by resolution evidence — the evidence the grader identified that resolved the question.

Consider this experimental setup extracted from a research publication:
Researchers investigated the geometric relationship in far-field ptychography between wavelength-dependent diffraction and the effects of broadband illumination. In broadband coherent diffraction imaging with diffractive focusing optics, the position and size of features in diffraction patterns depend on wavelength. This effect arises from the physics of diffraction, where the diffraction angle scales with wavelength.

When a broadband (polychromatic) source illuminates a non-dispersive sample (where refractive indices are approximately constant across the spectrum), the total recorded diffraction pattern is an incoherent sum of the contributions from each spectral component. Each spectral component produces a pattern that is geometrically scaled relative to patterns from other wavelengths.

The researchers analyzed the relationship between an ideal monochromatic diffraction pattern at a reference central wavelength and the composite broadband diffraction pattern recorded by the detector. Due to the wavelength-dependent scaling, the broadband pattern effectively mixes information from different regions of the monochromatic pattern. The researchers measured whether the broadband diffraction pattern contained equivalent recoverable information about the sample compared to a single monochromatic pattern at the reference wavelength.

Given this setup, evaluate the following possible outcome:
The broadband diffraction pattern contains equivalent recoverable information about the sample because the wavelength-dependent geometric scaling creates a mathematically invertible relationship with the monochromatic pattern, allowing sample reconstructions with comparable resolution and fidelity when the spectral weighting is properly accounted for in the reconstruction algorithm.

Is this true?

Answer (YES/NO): NO